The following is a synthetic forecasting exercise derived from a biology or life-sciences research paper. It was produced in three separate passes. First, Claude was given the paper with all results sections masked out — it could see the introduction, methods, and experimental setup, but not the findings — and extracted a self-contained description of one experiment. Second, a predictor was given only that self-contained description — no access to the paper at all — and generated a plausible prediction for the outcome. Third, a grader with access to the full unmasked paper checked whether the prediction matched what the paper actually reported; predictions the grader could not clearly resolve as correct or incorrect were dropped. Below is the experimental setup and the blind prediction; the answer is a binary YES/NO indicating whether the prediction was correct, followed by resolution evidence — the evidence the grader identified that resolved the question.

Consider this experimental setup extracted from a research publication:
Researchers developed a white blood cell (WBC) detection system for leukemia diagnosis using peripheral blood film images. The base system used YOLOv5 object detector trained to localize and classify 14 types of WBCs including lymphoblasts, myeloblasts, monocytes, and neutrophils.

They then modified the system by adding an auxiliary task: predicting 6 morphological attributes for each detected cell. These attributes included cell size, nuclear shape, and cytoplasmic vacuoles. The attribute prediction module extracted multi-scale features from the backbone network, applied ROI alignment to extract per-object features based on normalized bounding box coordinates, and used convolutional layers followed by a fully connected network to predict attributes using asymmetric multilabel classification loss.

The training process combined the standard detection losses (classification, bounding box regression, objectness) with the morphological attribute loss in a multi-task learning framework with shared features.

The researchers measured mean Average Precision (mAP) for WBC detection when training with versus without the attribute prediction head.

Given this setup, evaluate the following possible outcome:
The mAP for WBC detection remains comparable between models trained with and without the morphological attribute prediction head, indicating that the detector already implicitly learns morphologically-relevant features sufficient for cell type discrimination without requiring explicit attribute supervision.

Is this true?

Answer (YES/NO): NO